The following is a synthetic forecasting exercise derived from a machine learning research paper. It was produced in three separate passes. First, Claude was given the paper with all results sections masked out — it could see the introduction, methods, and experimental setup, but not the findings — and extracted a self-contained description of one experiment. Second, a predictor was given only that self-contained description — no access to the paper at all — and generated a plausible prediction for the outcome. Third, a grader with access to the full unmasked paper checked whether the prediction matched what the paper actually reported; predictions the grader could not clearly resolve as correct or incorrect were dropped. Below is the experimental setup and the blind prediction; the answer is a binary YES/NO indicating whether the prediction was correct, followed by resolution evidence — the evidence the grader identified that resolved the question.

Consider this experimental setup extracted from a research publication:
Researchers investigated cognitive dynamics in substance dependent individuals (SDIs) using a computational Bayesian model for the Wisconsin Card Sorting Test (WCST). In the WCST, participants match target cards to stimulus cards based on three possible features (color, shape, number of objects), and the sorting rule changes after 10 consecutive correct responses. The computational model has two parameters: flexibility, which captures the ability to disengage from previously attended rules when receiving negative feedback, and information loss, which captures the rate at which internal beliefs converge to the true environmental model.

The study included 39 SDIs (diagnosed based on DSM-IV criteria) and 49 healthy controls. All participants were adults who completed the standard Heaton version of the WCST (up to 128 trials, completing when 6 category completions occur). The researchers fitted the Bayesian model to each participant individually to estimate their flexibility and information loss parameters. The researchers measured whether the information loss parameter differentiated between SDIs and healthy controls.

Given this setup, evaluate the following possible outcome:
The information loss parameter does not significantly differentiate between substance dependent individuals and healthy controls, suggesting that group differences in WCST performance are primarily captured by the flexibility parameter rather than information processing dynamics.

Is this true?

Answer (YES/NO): YES